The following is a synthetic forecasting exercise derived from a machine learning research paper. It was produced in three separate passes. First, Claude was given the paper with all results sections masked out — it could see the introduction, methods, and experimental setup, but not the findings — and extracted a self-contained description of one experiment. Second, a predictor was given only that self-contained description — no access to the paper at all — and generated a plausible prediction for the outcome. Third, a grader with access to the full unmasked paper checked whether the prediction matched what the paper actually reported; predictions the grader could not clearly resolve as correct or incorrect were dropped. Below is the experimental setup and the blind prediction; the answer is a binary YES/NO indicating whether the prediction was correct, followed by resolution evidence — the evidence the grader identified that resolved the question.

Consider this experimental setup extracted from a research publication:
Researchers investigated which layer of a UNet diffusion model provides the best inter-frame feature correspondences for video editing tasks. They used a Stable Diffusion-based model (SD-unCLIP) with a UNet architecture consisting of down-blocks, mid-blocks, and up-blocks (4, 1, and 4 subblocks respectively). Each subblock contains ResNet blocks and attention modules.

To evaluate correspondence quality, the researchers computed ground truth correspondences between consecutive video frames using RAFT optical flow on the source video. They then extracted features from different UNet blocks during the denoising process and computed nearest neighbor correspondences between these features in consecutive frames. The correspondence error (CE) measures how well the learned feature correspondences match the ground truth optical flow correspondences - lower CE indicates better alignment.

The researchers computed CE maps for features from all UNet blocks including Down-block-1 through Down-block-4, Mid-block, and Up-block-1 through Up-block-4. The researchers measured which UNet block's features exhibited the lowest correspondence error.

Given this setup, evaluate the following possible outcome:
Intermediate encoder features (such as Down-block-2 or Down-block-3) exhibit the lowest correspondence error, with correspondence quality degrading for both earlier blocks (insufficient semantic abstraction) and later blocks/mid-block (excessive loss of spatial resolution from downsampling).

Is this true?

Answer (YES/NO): NO